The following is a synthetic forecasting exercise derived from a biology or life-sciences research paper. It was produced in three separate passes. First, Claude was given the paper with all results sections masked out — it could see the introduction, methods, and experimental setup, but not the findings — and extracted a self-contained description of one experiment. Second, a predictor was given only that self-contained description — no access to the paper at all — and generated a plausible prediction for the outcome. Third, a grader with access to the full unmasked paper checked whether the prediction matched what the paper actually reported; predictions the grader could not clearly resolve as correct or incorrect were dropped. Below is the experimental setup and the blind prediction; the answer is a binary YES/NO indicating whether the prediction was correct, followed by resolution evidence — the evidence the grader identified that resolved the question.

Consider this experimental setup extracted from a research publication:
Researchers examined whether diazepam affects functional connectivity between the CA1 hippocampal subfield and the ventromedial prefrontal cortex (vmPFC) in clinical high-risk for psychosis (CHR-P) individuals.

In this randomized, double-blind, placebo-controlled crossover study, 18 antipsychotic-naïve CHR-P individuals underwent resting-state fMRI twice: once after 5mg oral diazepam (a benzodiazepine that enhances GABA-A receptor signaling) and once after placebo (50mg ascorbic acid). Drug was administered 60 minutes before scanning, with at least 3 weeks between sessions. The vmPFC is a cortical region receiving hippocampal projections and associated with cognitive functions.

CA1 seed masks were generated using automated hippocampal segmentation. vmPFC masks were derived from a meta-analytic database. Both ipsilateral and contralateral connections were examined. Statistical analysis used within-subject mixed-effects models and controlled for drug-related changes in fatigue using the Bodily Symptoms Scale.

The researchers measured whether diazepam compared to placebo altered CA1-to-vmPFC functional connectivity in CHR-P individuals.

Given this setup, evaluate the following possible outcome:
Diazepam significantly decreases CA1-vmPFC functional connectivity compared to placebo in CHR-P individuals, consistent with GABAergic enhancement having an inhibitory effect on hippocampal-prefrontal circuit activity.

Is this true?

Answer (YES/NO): NO